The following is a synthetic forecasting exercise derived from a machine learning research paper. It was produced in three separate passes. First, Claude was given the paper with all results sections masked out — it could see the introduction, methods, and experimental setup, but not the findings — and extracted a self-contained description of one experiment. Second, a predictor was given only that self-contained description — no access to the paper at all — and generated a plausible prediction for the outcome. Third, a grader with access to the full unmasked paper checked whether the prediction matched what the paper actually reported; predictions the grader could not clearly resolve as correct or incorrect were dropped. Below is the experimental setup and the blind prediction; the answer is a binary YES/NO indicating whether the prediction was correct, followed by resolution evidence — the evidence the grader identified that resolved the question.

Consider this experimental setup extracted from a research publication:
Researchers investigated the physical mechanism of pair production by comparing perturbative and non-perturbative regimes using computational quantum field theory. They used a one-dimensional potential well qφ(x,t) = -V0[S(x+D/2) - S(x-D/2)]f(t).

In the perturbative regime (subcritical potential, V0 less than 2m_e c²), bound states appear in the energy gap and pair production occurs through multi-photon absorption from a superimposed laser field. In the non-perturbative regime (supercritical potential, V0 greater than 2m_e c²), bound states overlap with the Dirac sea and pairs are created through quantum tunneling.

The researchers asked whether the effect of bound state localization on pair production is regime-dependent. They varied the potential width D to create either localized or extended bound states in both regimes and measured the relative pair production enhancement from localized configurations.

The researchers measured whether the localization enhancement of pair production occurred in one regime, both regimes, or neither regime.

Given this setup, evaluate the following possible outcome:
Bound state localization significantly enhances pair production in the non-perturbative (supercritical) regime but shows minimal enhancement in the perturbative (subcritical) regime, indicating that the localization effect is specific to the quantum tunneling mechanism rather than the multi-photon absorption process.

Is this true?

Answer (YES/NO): NO